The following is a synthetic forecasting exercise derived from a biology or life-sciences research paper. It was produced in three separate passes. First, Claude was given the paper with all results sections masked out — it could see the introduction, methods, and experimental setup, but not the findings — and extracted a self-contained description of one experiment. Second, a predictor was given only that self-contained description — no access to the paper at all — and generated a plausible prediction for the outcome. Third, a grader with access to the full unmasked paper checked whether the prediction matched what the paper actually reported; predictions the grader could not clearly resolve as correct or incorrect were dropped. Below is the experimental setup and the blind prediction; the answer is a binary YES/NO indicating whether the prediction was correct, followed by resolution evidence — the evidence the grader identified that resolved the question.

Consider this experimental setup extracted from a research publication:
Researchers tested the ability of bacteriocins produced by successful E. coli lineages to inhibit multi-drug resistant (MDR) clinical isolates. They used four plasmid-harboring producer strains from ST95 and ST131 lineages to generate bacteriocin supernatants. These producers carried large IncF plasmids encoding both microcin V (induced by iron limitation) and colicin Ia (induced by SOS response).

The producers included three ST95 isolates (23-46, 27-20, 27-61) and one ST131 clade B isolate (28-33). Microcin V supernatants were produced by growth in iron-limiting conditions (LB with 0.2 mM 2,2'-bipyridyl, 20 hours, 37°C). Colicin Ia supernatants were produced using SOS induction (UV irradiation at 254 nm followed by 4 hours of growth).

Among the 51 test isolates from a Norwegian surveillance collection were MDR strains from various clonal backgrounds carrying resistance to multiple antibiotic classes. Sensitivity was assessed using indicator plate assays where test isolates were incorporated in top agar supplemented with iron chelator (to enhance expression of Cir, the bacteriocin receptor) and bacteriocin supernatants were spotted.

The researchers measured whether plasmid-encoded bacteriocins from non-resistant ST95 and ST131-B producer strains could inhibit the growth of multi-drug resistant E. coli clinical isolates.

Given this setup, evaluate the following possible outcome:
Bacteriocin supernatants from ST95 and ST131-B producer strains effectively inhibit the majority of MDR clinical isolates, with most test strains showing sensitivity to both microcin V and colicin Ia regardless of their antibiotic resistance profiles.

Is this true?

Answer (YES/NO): NO